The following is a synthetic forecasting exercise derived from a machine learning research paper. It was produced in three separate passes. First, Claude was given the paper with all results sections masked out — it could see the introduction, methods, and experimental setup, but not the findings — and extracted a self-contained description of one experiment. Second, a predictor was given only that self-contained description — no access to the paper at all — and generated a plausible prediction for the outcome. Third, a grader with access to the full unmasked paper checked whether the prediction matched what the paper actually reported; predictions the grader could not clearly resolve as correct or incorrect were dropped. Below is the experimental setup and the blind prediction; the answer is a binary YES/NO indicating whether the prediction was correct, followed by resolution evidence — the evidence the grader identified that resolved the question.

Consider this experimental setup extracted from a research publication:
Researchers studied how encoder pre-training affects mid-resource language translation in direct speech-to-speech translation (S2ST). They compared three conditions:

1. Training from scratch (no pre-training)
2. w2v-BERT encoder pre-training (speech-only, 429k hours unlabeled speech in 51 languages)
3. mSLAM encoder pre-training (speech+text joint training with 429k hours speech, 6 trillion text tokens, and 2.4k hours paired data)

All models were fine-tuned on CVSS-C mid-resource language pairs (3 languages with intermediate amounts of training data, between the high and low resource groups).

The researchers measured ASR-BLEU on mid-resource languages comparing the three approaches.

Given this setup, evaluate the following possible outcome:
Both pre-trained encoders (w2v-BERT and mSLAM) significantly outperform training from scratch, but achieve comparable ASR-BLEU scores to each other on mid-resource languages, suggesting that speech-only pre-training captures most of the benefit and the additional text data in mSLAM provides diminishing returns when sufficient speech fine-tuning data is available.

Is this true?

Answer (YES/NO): YES